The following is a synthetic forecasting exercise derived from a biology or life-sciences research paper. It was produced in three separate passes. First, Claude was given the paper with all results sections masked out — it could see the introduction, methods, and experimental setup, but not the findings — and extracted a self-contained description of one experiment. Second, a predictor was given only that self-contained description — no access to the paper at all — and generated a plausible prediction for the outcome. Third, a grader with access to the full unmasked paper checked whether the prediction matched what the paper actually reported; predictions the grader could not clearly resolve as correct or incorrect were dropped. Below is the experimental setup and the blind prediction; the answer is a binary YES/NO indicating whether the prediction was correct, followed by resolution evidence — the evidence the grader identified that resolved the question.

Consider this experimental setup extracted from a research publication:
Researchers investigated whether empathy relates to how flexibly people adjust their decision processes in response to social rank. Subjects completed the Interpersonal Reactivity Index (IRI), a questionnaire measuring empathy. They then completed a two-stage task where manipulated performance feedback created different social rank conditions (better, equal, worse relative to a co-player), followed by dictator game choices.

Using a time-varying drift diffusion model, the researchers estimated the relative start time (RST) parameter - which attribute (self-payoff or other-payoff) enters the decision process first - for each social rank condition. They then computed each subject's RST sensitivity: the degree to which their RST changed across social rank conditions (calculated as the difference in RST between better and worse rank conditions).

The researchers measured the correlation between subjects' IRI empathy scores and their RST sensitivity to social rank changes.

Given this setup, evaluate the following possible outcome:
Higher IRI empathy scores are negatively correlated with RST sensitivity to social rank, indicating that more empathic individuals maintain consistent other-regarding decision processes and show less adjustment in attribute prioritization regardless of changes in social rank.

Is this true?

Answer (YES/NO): NO